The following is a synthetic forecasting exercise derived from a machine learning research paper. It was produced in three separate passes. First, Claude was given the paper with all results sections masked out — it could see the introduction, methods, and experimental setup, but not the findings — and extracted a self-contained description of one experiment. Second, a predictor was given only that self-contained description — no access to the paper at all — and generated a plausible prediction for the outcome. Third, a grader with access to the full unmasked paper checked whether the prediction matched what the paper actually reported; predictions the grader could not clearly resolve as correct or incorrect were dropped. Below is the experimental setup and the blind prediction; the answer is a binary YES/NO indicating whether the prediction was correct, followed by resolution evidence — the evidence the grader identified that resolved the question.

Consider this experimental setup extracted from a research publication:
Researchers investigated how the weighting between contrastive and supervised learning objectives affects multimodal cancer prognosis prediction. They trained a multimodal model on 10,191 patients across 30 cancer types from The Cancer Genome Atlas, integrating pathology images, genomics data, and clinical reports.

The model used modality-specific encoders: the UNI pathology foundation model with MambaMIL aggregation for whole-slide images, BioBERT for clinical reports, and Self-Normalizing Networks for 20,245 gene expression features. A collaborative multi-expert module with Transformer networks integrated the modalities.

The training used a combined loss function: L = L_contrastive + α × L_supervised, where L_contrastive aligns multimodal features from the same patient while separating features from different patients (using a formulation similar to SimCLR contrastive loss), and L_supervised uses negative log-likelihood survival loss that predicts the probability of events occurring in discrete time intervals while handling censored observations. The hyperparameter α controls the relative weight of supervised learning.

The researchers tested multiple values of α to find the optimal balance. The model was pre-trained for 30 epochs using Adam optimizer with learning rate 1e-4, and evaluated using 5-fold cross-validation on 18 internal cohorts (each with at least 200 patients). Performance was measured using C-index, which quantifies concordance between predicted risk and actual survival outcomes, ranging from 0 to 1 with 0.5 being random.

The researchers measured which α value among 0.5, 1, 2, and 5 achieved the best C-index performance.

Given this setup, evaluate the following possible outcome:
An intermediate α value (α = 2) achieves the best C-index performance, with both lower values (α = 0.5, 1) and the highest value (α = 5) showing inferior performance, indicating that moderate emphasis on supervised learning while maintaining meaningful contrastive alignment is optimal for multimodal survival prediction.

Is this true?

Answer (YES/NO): YES